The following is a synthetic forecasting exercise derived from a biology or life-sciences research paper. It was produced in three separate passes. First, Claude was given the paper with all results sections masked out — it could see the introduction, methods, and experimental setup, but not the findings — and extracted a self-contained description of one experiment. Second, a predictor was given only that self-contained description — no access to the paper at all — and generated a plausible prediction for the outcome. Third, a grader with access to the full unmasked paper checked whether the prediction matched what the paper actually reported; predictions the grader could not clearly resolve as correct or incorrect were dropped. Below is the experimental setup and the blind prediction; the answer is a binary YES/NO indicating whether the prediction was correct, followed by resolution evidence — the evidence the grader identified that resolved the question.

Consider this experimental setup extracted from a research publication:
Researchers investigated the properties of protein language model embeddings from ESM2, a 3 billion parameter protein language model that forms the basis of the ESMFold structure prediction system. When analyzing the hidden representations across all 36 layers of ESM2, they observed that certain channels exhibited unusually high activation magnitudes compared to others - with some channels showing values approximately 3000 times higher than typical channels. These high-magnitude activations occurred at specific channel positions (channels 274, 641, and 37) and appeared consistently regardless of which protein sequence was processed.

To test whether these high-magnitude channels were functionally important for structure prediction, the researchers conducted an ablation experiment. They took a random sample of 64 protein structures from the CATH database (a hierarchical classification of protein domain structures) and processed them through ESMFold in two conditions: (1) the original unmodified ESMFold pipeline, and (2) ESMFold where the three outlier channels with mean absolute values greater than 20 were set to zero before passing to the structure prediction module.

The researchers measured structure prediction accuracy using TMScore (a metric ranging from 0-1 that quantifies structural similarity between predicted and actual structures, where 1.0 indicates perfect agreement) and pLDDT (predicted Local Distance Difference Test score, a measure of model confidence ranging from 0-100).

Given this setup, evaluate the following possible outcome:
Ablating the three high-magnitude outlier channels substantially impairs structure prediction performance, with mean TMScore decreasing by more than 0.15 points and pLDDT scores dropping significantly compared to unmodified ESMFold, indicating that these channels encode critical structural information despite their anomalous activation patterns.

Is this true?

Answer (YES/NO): YES